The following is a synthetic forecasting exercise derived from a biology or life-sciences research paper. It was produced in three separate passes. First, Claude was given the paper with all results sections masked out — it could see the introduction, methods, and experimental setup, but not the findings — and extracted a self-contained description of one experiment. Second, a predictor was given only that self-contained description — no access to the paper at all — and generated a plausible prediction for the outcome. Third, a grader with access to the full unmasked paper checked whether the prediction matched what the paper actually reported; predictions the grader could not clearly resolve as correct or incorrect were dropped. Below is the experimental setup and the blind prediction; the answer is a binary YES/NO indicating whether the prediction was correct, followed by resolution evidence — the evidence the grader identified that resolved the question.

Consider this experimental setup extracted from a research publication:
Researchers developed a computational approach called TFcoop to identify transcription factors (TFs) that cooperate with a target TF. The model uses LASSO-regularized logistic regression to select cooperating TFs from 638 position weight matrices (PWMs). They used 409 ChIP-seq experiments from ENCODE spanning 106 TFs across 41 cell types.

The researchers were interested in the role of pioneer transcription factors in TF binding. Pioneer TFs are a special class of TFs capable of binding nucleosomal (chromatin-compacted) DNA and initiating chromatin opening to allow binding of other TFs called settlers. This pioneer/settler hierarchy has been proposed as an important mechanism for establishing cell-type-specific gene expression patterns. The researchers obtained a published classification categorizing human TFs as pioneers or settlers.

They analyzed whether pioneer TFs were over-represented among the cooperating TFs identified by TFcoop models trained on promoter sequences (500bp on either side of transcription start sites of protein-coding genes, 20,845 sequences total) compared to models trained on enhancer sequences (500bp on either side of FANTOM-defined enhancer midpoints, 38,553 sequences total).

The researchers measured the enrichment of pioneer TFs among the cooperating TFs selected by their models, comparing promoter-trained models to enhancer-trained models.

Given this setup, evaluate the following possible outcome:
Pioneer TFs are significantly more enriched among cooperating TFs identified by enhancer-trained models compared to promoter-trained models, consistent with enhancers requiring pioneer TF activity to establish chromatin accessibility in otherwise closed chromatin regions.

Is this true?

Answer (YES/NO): NO